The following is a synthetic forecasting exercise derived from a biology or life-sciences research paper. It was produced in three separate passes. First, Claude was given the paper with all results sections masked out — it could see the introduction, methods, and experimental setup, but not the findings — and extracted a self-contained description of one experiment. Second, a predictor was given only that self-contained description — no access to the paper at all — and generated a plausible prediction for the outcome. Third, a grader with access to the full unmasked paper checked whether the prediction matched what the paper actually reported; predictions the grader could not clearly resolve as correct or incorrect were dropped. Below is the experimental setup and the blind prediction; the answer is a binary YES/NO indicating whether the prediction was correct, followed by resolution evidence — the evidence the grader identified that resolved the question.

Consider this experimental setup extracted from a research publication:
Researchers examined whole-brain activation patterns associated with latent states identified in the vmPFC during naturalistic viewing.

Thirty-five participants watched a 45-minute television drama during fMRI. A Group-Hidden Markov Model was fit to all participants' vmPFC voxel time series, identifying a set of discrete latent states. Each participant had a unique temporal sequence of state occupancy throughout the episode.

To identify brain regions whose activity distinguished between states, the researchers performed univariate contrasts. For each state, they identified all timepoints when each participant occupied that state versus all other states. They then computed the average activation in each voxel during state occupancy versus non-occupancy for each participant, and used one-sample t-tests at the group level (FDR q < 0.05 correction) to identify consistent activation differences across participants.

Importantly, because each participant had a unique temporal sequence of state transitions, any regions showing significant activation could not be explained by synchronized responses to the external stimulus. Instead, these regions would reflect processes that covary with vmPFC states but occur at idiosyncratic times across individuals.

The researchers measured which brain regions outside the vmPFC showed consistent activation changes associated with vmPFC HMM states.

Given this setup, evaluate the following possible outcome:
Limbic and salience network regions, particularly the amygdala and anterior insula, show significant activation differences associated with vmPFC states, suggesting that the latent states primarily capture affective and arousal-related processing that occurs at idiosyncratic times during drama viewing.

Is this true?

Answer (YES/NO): NO